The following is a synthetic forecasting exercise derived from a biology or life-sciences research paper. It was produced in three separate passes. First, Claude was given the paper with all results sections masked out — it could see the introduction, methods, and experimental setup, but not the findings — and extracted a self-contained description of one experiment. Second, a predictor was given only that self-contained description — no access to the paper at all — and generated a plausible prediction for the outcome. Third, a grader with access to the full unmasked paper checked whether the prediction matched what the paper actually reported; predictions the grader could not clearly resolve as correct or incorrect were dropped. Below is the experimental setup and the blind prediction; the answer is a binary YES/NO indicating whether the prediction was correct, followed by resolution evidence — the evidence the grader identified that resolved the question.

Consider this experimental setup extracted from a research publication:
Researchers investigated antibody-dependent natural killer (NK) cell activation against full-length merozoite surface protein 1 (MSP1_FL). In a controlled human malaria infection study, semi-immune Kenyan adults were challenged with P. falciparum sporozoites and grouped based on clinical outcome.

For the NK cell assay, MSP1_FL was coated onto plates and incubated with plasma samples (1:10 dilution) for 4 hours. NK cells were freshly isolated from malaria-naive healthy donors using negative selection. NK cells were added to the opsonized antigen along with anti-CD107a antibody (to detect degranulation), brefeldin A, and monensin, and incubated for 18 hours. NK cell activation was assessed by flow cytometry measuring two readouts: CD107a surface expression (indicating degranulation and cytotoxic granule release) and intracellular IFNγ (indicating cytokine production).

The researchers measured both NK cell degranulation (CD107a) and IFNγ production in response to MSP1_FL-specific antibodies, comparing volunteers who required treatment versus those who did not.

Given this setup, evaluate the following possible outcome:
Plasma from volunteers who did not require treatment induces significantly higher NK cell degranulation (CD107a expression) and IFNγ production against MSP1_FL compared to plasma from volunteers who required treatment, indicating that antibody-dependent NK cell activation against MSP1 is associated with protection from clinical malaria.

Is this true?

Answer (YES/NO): YES